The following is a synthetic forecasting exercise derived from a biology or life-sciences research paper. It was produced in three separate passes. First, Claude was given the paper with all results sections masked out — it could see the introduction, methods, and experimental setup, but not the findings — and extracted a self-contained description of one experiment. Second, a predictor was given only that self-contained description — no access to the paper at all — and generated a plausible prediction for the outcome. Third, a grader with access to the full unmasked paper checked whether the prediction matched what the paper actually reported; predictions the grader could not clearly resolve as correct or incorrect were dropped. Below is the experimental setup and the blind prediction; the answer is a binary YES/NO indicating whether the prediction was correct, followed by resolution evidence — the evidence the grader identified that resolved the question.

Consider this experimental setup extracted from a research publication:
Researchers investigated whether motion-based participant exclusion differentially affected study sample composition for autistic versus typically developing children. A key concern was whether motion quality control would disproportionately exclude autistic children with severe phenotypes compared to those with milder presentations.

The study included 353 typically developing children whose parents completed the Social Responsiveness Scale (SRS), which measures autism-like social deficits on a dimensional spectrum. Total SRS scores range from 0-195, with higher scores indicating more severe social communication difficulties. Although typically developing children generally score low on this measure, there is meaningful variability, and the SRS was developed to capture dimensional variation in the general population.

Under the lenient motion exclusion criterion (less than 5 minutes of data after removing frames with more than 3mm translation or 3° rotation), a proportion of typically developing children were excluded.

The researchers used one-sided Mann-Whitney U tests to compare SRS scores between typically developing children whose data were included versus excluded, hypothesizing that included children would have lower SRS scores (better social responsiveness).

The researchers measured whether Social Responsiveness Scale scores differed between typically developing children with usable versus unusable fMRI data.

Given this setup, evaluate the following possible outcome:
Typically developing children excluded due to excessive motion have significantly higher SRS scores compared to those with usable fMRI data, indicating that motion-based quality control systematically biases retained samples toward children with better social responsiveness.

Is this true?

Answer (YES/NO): NO